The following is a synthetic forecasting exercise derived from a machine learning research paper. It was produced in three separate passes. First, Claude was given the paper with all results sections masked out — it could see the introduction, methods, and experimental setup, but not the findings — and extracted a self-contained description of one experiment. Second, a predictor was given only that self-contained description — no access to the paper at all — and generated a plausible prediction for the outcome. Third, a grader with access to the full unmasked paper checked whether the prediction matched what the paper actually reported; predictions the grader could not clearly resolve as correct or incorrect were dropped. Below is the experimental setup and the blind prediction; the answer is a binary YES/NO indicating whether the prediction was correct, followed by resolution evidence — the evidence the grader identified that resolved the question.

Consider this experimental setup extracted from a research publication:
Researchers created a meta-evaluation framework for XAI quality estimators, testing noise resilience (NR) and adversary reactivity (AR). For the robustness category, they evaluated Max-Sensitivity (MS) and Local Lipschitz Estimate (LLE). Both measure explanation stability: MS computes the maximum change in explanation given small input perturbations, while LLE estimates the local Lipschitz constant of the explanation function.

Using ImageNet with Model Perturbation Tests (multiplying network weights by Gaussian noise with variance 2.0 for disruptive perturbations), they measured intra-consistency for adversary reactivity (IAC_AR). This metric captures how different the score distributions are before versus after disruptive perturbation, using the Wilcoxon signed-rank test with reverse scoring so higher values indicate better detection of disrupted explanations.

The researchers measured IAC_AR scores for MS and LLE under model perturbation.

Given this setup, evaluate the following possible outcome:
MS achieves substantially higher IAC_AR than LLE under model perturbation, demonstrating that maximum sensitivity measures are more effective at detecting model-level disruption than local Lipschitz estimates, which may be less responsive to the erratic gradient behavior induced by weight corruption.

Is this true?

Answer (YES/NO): NO